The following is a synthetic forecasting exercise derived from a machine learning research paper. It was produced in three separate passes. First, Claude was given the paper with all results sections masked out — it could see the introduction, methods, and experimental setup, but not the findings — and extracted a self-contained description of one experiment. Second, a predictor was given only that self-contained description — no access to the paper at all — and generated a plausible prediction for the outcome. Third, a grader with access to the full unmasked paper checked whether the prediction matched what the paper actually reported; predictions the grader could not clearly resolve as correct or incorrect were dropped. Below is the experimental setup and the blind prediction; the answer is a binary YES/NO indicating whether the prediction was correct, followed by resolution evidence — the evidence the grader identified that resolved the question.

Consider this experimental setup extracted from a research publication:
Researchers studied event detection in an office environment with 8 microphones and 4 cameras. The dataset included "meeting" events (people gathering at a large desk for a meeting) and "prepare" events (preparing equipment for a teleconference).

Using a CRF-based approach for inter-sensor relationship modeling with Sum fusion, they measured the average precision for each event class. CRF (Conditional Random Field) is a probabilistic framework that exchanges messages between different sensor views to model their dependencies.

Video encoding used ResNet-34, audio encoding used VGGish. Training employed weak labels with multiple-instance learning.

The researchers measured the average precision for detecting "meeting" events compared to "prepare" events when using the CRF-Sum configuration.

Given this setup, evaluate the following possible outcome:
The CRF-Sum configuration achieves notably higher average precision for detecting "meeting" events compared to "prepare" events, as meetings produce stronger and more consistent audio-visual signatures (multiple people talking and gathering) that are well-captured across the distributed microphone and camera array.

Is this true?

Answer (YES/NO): YES